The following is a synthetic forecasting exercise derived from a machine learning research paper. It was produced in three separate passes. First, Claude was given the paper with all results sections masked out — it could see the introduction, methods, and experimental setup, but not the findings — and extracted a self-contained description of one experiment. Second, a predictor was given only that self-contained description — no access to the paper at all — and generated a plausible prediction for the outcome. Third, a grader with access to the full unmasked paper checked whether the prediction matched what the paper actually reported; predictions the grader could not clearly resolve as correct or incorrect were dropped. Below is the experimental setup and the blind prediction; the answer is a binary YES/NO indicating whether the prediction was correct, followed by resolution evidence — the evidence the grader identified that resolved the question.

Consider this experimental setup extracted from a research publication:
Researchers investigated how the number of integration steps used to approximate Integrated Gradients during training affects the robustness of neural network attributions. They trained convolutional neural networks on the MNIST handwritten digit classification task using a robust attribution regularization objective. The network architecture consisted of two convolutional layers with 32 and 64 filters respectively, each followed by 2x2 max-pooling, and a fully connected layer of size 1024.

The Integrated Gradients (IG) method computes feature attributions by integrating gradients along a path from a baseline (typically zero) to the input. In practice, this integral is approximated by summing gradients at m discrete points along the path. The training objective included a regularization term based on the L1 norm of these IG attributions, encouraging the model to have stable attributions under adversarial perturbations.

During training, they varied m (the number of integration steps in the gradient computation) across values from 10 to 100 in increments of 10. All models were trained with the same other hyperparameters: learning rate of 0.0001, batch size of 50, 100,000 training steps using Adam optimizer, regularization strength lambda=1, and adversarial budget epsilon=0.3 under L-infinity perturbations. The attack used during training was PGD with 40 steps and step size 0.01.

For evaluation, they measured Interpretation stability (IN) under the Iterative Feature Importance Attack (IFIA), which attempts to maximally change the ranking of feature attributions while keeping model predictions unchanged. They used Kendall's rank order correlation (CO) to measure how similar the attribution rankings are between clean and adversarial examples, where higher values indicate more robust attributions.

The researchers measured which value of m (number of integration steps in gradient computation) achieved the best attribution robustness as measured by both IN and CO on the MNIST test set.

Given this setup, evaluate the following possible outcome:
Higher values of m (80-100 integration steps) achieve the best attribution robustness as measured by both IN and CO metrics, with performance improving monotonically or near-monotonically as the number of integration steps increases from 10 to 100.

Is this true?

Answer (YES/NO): NO